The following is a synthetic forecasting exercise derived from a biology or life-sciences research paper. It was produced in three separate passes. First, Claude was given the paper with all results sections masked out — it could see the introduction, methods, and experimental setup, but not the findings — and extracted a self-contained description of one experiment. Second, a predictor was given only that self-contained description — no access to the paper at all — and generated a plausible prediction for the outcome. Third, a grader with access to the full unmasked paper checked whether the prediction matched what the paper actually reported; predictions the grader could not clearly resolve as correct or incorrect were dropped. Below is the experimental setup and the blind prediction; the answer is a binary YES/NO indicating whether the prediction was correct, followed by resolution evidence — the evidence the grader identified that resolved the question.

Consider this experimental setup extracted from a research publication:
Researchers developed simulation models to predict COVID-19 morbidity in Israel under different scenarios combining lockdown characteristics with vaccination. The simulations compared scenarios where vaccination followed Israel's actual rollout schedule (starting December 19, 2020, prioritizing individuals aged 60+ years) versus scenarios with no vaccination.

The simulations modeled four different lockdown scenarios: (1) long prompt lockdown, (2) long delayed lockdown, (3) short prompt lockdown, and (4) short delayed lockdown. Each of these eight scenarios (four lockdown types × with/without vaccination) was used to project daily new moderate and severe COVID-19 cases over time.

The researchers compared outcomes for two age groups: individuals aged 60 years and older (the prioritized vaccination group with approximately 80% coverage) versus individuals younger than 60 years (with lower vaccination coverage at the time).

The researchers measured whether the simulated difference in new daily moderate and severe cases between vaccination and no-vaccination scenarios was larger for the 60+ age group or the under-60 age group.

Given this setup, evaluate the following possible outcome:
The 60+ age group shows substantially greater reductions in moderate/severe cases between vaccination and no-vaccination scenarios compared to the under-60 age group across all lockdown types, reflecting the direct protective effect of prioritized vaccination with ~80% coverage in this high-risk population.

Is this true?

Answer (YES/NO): YES